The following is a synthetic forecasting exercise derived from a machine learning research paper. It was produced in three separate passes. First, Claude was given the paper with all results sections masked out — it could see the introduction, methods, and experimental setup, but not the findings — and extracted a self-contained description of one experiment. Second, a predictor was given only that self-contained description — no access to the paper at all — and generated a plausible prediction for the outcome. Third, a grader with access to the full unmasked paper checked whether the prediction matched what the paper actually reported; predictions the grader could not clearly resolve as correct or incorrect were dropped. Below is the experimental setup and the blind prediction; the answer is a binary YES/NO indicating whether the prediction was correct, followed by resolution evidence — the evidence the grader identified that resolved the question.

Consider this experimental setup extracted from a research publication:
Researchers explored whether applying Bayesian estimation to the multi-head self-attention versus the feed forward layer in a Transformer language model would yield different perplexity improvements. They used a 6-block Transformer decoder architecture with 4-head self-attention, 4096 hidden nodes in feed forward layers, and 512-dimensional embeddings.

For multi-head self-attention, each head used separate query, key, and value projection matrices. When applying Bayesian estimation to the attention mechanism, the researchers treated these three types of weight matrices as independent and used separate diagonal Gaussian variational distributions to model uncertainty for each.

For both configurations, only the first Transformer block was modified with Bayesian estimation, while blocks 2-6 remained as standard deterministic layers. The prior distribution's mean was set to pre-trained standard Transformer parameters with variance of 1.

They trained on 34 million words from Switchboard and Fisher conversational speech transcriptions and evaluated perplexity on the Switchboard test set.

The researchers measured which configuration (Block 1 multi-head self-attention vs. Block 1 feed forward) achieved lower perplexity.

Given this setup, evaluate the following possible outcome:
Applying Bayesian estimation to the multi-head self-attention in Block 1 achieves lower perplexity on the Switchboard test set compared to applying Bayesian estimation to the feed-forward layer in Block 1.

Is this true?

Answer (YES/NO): NO